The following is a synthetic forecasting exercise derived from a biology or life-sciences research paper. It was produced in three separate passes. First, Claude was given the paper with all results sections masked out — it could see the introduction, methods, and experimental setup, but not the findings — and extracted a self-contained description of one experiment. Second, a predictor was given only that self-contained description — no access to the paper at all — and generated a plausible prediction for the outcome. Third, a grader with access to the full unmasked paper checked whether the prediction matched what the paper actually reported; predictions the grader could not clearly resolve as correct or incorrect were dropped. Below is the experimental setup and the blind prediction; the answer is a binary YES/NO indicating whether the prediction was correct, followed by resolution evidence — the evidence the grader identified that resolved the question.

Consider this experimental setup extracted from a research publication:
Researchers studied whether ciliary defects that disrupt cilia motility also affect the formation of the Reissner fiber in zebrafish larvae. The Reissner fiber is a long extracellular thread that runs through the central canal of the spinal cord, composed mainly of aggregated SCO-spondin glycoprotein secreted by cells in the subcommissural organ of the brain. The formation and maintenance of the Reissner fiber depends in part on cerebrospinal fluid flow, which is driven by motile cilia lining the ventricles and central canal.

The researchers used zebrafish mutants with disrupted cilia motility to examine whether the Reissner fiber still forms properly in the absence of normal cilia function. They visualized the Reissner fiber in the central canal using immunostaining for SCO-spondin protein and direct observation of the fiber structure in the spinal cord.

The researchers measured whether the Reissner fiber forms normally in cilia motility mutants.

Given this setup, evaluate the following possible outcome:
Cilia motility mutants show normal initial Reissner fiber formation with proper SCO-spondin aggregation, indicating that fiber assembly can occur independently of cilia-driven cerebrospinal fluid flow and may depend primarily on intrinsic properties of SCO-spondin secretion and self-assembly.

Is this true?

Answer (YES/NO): NO